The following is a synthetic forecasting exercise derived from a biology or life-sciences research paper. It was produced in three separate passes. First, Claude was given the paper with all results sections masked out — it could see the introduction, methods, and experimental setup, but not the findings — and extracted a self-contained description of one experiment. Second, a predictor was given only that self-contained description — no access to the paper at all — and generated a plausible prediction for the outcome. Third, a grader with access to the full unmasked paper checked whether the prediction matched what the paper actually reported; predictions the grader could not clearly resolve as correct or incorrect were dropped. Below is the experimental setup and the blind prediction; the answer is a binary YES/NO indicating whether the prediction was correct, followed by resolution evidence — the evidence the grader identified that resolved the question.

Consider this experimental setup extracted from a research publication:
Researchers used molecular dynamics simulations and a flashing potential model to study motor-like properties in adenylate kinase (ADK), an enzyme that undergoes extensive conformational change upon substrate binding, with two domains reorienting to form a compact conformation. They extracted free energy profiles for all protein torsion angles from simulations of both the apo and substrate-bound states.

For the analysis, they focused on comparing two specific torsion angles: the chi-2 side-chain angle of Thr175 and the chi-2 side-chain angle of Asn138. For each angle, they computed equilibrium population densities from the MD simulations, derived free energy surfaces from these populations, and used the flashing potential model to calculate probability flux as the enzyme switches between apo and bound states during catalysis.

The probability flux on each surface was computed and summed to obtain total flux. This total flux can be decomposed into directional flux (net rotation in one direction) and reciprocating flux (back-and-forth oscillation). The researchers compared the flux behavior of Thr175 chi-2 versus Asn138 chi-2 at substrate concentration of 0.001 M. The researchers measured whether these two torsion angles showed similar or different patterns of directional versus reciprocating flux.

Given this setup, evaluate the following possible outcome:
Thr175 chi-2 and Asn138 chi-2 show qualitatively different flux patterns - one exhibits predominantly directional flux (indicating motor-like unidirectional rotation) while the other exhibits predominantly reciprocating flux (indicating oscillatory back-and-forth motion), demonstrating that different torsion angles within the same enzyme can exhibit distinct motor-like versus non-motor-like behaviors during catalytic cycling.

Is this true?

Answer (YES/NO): YES